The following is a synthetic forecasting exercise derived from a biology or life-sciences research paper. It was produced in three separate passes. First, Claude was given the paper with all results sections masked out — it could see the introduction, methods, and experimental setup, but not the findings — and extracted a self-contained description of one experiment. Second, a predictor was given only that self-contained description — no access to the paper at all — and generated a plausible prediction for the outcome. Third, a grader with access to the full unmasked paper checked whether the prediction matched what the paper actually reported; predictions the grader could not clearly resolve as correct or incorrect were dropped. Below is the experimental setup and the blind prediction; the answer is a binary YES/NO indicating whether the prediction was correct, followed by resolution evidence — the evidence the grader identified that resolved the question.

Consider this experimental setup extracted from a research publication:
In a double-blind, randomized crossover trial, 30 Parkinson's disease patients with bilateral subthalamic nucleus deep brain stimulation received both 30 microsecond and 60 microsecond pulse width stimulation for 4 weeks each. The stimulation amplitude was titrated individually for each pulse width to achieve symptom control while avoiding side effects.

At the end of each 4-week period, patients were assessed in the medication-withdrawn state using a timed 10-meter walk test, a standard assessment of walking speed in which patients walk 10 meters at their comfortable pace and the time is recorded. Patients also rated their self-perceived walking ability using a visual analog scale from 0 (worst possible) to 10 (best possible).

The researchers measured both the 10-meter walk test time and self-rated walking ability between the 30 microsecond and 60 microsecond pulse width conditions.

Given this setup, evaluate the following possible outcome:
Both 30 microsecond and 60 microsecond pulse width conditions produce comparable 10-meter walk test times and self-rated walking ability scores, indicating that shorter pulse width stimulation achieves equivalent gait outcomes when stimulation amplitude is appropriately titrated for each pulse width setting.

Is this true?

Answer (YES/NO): YES